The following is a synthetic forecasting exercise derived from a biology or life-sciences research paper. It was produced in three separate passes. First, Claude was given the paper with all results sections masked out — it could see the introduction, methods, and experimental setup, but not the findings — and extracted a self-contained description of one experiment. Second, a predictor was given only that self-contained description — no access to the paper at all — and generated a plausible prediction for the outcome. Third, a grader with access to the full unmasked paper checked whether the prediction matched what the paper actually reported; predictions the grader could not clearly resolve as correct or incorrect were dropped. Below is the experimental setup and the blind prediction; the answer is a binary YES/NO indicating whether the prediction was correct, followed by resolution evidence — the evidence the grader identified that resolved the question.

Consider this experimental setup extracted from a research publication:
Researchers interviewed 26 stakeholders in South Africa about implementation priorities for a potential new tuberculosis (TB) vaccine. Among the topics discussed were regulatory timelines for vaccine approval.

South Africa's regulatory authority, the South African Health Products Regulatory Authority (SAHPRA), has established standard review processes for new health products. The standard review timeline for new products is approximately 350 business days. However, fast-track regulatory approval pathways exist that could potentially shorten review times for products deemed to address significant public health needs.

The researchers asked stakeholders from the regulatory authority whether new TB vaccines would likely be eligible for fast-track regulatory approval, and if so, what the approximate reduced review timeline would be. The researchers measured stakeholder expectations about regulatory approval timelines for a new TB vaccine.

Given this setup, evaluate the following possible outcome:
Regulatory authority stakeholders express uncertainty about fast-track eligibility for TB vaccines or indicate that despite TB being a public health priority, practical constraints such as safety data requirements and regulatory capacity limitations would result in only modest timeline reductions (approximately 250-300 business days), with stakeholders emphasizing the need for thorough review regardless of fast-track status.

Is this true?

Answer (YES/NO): NO